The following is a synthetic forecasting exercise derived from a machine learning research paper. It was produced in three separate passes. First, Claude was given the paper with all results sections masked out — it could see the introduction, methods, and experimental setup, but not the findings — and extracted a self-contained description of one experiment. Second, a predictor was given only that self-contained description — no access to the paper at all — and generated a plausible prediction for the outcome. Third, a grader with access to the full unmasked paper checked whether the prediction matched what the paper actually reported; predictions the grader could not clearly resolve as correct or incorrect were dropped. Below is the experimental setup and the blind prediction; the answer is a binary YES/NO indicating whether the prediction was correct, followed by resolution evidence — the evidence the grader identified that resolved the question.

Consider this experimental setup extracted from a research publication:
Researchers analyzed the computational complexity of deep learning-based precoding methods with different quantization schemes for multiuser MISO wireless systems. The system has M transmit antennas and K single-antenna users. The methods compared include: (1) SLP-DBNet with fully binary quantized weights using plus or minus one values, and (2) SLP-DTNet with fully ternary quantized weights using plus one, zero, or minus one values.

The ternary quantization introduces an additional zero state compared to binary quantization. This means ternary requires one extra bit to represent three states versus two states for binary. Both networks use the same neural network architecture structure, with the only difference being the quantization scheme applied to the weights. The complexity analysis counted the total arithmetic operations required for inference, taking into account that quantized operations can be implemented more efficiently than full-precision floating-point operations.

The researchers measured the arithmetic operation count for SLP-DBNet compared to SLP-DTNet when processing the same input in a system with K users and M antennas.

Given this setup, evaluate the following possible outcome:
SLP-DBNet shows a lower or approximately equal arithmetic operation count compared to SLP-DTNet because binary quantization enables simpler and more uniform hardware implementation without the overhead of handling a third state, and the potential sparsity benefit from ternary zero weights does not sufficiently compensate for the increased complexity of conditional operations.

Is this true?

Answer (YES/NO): YES